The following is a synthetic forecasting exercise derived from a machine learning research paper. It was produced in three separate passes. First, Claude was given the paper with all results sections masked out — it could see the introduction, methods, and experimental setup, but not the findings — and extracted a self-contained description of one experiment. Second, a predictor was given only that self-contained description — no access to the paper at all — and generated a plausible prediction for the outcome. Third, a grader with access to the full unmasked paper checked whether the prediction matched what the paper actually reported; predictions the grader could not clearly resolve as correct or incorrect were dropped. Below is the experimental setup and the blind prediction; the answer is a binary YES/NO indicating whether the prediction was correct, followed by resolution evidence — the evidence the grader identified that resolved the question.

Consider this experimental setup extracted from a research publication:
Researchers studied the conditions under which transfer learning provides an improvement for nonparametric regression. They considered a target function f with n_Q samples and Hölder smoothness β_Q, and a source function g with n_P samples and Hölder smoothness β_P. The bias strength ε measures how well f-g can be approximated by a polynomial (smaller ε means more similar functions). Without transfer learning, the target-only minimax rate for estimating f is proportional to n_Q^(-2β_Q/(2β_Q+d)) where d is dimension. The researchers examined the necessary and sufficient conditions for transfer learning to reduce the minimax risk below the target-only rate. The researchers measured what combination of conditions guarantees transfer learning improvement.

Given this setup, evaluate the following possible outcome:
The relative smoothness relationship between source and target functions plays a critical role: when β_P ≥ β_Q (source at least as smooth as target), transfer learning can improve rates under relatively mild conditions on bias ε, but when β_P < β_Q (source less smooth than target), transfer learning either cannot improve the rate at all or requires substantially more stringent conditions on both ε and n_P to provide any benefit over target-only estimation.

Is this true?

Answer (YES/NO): NO